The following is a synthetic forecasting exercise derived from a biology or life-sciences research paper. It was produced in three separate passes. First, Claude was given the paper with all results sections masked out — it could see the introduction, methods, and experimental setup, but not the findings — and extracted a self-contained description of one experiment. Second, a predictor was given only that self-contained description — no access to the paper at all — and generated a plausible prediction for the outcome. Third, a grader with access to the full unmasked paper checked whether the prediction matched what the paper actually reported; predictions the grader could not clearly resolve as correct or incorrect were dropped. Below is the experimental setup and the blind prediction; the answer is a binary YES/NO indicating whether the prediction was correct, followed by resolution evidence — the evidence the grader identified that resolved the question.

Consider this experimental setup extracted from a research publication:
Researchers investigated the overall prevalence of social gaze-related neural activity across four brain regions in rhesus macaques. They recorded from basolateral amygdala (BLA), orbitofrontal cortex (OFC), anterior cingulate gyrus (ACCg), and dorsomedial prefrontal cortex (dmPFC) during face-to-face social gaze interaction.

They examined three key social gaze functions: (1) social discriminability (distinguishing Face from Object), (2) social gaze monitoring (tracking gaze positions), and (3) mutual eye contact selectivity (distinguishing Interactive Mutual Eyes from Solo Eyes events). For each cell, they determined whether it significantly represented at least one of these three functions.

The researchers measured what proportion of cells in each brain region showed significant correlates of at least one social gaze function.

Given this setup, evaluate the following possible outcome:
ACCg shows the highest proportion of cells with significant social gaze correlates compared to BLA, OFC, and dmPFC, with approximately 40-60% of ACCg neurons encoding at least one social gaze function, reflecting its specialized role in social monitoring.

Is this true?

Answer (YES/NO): NO